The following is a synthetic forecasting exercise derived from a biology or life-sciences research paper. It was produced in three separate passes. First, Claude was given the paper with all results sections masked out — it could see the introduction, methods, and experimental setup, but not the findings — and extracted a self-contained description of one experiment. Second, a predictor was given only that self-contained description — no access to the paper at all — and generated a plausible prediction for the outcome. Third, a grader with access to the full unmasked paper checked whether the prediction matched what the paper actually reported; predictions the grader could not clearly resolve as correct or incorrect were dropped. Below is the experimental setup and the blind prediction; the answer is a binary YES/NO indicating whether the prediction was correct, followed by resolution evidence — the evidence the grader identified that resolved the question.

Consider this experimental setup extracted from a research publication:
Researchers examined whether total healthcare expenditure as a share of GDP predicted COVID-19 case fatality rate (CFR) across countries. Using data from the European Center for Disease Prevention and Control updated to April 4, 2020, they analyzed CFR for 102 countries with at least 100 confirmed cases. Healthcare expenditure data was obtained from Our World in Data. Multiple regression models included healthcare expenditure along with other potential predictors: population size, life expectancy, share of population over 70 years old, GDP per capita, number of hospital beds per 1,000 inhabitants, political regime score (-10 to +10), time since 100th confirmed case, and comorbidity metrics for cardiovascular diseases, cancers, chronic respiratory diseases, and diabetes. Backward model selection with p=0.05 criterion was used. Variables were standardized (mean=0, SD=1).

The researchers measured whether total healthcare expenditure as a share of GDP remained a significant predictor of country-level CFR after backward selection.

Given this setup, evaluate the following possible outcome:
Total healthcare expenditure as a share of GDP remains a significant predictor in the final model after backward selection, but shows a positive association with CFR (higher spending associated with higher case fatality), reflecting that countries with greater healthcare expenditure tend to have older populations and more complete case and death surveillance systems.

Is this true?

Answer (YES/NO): NO